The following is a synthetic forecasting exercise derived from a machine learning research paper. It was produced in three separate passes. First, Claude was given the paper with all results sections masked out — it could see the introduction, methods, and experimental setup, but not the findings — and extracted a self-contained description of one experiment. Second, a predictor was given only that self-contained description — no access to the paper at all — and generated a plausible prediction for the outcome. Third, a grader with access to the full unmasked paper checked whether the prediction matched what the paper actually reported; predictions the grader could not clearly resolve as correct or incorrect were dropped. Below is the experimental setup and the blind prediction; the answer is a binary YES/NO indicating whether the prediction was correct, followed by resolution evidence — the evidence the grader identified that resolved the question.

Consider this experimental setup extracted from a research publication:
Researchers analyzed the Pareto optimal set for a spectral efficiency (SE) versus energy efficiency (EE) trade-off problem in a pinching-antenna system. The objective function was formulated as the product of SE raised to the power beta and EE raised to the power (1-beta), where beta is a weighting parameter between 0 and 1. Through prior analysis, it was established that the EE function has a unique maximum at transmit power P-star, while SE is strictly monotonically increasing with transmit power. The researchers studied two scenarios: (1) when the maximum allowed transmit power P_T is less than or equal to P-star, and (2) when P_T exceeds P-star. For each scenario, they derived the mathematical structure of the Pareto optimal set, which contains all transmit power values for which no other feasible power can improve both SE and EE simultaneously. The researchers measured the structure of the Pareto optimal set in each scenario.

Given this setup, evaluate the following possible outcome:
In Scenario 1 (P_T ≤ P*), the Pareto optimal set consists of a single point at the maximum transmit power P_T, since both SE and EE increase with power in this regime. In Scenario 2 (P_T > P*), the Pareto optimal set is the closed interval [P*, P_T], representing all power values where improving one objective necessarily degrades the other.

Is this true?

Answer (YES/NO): YES